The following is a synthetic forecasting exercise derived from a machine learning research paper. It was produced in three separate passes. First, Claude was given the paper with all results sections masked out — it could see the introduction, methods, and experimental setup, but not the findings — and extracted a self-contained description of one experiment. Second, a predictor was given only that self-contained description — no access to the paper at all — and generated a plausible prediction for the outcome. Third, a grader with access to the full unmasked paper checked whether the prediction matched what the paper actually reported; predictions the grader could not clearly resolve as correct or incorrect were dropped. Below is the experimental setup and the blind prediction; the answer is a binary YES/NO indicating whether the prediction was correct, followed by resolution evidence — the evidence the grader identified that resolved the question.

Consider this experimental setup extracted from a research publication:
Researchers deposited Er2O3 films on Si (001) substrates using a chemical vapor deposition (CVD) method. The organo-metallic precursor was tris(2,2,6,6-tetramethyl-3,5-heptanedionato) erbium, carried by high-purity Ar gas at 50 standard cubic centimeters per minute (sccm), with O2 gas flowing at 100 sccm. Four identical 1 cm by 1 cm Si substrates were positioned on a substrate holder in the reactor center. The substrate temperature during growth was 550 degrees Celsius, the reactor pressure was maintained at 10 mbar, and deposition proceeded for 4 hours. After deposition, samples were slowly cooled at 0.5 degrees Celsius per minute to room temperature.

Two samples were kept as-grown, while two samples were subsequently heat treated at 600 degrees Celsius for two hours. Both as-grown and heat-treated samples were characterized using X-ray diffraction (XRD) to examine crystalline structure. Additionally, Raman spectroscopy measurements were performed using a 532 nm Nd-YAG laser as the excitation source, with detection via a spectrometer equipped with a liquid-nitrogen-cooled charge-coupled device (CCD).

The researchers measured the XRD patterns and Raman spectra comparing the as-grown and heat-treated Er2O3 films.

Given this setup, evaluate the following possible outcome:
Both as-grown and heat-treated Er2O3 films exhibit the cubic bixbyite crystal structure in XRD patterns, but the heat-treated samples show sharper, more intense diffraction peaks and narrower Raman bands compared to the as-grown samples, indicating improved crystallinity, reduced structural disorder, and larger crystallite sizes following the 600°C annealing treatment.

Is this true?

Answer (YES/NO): NO